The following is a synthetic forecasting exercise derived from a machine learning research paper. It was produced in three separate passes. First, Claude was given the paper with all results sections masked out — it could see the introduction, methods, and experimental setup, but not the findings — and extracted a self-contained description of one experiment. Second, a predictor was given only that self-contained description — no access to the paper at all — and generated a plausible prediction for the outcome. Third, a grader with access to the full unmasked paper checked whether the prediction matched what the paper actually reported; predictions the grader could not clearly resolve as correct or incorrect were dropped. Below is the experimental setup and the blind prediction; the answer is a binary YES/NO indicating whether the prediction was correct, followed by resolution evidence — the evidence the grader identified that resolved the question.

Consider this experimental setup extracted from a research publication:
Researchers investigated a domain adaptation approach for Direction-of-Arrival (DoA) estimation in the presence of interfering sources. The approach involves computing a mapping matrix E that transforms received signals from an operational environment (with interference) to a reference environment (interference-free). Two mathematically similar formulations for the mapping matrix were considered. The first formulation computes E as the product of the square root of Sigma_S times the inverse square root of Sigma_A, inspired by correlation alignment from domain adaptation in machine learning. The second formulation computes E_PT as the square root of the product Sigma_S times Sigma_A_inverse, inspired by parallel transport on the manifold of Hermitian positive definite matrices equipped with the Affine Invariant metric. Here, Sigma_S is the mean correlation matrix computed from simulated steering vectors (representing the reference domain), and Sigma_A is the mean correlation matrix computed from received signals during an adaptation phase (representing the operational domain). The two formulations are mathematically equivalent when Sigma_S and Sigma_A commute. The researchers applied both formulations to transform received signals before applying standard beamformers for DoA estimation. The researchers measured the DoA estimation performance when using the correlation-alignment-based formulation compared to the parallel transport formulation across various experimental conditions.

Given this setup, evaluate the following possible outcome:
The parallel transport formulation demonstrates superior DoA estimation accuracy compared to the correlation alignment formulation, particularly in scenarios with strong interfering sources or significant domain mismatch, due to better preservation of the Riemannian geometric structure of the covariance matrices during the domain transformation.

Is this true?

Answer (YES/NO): NO